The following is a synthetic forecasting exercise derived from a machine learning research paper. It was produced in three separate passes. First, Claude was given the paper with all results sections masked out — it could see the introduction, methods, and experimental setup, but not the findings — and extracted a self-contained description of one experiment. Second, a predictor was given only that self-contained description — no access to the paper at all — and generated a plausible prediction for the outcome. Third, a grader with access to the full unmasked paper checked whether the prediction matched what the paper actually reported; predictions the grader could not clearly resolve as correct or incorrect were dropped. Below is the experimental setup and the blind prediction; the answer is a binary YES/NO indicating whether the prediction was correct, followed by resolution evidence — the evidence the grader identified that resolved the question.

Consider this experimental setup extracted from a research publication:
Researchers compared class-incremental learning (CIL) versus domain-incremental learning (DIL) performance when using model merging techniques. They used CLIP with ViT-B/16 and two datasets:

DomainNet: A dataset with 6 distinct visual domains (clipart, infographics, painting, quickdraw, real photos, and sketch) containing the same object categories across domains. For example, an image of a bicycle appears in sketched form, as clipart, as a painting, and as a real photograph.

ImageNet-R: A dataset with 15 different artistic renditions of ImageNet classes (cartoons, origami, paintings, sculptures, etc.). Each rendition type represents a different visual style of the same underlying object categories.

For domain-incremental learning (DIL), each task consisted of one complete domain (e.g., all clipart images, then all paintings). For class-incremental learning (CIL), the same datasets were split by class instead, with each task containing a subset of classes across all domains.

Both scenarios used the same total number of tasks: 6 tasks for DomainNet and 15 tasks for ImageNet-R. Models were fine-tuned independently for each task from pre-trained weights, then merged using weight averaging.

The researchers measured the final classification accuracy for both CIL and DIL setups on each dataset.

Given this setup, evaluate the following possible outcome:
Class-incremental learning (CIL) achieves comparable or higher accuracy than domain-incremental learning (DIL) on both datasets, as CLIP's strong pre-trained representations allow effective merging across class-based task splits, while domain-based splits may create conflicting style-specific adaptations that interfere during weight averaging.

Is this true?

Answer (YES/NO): NO